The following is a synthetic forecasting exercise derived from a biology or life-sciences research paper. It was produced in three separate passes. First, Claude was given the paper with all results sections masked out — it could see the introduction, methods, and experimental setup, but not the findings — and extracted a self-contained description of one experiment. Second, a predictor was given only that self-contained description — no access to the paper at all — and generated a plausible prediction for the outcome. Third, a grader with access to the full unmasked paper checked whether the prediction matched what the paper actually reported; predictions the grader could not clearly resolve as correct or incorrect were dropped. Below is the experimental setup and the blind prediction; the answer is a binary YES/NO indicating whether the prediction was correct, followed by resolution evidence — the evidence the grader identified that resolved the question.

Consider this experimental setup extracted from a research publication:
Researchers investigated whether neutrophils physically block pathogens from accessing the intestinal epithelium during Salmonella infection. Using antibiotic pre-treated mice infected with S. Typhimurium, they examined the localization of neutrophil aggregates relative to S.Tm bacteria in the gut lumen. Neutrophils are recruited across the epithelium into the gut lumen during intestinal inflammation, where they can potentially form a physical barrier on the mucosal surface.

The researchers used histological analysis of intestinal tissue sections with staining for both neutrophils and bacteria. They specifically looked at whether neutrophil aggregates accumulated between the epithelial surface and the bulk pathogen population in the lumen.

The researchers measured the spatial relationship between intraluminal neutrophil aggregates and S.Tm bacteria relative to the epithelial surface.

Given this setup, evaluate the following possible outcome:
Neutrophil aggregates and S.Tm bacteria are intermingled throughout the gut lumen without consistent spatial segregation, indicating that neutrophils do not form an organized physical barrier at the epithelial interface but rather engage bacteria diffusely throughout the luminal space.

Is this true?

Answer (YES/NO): NO